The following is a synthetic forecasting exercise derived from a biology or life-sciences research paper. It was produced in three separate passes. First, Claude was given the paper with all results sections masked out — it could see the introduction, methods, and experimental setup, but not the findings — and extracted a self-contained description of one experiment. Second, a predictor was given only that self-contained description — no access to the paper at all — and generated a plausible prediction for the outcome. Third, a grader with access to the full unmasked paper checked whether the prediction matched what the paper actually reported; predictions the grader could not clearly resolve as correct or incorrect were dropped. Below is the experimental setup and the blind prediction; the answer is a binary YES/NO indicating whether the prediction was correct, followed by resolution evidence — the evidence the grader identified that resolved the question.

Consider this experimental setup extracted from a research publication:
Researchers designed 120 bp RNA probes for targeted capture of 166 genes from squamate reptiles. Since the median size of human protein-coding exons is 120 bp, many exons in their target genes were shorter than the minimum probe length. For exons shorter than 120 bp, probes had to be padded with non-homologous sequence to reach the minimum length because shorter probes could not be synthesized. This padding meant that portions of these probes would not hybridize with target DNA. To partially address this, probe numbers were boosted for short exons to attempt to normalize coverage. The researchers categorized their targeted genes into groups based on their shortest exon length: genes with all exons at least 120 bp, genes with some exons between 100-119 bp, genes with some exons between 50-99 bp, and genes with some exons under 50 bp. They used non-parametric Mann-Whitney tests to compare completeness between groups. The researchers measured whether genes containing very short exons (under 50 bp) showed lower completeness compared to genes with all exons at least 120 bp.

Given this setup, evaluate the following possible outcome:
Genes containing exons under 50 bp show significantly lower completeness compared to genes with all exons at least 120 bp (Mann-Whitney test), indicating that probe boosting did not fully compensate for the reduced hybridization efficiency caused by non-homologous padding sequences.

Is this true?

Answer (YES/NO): YES